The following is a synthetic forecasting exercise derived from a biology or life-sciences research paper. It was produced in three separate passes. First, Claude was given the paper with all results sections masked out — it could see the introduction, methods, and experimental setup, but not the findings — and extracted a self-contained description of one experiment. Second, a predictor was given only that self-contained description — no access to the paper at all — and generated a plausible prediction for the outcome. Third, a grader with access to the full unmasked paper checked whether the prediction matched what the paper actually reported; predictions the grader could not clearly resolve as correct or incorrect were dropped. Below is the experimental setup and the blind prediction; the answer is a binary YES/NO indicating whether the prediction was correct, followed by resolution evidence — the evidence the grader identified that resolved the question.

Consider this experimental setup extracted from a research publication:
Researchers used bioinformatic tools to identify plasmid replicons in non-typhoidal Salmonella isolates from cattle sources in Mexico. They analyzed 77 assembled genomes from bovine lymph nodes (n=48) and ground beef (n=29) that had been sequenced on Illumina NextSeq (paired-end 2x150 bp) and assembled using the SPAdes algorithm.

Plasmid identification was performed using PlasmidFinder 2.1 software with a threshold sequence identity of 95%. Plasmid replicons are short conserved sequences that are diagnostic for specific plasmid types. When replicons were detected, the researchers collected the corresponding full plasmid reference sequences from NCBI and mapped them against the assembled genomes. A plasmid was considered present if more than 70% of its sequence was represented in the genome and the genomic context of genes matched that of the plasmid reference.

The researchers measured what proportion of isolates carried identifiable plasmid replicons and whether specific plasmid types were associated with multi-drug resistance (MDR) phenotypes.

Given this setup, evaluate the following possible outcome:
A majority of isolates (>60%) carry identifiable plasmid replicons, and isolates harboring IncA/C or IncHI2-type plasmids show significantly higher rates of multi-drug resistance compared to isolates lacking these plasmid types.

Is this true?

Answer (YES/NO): NO